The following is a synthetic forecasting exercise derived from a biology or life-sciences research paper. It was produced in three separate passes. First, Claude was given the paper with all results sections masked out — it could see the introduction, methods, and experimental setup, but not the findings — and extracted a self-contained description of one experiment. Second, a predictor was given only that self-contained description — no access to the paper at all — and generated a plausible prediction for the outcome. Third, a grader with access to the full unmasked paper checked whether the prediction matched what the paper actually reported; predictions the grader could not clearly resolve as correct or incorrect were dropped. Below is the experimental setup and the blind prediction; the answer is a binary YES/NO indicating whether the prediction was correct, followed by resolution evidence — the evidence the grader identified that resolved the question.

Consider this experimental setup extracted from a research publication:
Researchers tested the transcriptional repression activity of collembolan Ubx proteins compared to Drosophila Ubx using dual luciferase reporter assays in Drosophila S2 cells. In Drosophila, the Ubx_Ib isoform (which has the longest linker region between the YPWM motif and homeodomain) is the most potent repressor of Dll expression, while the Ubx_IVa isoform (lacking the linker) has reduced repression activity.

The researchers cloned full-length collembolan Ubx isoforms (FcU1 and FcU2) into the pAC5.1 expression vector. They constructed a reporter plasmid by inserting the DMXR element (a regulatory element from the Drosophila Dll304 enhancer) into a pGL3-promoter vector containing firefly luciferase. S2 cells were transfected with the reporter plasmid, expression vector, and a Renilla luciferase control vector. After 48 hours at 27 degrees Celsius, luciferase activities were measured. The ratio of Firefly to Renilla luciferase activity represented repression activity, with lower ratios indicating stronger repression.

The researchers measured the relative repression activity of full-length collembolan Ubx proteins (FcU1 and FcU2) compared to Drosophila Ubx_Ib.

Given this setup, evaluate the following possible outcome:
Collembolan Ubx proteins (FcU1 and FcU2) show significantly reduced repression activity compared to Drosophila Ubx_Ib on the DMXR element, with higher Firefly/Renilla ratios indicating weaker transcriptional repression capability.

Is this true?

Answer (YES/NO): NO